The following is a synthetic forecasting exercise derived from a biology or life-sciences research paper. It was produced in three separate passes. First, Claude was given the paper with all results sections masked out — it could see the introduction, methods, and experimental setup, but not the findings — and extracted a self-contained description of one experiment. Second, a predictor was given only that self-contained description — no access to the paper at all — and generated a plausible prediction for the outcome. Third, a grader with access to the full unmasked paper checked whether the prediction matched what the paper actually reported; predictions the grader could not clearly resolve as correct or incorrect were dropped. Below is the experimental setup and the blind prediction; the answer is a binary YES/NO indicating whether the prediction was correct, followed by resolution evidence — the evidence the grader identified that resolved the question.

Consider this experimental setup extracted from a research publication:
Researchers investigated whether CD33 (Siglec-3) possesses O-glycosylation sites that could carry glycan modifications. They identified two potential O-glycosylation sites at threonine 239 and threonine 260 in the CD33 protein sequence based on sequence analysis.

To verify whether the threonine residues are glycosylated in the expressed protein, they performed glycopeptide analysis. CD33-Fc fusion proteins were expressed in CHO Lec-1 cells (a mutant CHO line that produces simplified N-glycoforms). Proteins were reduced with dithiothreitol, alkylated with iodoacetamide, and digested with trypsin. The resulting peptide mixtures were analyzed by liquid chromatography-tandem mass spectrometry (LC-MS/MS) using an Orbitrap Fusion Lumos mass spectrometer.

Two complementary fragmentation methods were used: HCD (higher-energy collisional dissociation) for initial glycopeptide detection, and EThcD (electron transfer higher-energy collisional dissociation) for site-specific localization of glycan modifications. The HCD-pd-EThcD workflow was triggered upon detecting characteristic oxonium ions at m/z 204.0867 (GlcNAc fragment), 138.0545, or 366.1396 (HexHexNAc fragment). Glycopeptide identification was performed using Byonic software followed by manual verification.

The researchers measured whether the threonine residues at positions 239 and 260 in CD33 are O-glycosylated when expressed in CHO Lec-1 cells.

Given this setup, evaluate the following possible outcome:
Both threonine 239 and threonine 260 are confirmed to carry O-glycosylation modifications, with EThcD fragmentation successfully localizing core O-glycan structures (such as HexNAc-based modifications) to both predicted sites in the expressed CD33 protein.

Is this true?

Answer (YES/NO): YES